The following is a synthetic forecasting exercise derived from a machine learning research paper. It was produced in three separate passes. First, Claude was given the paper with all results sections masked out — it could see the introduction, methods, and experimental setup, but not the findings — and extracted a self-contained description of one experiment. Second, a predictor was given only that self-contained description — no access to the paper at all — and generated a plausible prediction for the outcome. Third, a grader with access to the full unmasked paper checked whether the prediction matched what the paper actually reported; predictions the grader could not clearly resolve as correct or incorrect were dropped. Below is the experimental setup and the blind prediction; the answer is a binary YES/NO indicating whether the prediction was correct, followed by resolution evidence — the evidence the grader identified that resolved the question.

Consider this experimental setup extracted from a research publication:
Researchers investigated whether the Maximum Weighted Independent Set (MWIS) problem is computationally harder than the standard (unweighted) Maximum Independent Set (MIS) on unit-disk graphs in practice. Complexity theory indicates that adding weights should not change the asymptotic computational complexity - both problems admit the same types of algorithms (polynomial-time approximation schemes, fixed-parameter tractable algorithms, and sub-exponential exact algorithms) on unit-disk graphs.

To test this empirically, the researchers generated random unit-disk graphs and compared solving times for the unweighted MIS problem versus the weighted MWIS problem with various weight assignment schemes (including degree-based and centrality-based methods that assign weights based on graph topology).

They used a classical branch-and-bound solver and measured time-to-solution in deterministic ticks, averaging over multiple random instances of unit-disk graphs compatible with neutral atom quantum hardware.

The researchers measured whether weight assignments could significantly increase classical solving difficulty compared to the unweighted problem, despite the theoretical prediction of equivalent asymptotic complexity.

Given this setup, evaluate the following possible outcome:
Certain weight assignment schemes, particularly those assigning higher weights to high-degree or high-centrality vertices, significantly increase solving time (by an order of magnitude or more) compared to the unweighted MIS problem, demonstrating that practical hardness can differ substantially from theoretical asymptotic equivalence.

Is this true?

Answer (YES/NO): YES